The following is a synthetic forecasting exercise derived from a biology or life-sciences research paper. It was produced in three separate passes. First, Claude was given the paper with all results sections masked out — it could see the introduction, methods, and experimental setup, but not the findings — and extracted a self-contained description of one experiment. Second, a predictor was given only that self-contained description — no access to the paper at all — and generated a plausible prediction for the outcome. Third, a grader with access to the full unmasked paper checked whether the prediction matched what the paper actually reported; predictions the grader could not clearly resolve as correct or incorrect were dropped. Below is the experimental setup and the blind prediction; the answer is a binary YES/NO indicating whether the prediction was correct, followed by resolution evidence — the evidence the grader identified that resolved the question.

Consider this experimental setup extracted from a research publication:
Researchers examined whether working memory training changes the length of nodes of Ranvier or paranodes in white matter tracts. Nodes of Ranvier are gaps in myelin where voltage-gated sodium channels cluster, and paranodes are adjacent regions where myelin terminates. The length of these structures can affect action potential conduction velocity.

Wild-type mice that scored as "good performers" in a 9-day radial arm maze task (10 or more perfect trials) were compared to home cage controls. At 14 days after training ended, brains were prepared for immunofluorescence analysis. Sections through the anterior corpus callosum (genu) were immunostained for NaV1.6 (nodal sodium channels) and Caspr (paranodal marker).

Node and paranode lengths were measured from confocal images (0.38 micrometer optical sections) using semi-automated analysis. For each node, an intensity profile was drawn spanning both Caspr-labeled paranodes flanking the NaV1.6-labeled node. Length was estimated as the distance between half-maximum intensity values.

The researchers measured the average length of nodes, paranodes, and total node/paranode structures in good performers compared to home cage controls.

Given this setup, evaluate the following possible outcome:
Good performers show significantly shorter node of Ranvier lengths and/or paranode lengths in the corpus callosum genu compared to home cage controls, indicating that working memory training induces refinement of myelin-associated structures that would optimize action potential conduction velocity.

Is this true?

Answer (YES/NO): NO